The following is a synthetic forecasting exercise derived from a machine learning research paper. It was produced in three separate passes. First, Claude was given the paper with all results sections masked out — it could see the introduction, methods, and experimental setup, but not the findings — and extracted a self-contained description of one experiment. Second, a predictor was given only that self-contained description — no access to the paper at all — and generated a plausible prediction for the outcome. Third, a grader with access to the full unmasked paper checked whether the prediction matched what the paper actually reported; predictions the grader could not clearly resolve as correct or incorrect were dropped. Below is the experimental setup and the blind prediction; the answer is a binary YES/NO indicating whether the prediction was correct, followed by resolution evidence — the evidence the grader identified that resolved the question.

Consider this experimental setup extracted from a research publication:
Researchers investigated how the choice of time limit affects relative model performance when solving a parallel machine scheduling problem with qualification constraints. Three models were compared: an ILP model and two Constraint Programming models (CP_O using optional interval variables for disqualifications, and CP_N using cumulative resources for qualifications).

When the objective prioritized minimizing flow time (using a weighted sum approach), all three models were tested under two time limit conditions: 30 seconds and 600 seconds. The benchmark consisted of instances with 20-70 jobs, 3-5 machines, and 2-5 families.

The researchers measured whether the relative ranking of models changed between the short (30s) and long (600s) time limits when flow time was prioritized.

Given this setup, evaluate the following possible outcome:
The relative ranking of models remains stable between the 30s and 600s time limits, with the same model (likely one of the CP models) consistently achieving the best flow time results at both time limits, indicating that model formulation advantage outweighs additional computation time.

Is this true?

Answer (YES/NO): NO